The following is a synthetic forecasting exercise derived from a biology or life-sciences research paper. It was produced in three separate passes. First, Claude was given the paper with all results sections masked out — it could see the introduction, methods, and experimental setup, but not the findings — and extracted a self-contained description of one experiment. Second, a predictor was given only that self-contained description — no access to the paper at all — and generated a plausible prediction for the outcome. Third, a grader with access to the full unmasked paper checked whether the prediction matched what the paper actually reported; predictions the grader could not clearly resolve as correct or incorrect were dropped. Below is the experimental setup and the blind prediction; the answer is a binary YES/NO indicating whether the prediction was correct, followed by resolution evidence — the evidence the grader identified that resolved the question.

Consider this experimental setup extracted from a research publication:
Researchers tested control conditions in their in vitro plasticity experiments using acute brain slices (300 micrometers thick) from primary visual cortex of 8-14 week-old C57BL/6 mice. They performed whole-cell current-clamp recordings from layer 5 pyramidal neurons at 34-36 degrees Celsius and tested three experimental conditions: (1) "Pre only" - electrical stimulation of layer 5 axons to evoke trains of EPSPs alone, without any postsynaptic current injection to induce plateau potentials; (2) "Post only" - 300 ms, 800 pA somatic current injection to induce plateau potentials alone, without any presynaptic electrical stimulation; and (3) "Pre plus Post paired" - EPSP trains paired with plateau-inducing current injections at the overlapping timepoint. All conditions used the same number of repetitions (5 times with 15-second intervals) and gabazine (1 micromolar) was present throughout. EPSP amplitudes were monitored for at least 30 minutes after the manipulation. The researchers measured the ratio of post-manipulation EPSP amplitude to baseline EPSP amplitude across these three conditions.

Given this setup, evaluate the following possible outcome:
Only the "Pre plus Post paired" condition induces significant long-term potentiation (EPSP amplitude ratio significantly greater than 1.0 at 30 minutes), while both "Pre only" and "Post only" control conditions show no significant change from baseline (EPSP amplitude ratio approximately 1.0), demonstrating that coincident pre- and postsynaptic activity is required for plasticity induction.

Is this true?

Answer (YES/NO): YES